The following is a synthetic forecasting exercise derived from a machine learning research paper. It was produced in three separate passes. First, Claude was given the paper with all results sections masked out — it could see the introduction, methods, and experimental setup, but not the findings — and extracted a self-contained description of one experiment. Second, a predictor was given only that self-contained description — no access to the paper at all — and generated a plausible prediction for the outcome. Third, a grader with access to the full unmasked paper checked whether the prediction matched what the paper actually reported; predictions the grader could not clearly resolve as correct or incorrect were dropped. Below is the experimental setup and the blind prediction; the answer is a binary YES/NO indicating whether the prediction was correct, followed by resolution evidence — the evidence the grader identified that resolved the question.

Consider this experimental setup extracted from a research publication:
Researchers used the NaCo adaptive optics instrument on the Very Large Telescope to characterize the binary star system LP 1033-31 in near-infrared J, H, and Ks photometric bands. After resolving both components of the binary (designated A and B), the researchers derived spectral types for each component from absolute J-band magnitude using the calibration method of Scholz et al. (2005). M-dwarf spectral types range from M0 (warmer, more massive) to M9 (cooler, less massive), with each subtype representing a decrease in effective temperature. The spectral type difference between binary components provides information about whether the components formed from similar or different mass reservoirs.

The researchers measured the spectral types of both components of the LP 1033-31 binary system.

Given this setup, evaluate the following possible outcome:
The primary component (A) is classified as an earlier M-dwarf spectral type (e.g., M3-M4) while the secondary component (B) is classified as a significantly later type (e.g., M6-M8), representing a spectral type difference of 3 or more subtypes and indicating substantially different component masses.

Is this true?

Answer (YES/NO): NO